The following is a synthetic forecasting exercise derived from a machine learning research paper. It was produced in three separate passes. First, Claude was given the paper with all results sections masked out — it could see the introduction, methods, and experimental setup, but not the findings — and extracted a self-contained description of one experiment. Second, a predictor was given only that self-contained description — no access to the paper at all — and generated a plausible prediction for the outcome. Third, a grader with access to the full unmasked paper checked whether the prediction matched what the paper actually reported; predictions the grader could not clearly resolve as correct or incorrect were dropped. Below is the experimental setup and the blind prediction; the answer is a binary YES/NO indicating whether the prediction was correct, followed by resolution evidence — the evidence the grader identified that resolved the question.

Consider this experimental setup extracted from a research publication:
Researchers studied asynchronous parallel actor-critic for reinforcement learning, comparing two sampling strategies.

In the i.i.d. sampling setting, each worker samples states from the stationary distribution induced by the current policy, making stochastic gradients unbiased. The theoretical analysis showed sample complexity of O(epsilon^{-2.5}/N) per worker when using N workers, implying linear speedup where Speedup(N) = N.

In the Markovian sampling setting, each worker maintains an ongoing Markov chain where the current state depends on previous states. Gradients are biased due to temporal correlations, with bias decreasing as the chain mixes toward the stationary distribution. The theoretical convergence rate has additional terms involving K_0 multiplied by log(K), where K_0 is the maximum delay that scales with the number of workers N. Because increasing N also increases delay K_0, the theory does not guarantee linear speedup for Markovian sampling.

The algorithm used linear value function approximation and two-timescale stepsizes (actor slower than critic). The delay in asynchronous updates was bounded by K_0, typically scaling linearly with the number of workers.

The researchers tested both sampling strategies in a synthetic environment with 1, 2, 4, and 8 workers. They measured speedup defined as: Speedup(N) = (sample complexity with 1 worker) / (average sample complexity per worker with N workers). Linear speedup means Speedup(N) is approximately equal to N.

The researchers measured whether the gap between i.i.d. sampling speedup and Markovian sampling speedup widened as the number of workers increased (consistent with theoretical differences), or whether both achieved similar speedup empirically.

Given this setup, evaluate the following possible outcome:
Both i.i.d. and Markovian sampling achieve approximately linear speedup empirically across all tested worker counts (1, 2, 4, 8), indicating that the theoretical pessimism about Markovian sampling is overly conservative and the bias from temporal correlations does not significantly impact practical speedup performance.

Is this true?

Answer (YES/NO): NO